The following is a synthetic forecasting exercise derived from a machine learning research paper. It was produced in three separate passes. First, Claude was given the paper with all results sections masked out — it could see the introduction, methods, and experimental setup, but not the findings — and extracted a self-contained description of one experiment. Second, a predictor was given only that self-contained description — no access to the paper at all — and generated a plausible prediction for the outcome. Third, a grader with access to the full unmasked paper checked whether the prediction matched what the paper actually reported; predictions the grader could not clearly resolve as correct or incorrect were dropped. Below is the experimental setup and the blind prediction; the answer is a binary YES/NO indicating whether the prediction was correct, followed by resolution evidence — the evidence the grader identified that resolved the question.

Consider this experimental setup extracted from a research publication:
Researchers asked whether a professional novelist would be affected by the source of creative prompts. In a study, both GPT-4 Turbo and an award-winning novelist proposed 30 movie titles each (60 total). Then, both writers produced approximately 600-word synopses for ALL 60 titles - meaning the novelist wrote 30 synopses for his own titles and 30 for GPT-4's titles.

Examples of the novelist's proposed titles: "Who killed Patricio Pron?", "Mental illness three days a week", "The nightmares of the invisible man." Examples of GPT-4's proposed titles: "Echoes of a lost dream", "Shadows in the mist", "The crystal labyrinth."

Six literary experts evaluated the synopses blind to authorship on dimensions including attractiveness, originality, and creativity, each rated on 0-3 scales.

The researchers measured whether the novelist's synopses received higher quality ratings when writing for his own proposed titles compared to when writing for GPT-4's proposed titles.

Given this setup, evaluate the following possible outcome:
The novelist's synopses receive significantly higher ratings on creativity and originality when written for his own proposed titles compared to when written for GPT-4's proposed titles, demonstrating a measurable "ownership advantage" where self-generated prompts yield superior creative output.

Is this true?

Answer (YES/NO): NO